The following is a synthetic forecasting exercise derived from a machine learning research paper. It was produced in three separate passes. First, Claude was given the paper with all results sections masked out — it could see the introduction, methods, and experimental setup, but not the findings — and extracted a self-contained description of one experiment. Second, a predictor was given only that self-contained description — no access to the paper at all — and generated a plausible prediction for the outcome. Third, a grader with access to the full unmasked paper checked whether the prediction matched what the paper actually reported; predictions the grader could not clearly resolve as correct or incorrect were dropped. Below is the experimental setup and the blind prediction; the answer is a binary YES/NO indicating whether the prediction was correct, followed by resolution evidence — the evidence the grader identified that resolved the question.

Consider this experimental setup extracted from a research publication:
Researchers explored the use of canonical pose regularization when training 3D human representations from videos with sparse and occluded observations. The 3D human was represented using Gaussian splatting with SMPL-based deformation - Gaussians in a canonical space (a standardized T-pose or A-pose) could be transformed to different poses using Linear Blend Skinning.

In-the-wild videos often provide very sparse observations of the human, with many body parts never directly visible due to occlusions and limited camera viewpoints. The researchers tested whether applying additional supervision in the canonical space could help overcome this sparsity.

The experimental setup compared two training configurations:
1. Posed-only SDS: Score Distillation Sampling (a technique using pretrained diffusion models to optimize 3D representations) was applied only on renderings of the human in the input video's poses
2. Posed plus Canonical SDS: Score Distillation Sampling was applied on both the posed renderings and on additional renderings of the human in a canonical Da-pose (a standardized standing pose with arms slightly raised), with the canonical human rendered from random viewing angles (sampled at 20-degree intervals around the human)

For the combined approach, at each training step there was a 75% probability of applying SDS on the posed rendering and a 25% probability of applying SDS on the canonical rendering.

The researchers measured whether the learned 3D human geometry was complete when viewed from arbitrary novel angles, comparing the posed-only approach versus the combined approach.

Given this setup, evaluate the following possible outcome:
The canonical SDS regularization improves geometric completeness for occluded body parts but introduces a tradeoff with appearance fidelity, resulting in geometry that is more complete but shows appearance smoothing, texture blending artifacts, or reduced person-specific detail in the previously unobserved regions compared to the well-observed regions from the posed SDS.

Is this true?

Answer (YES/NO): NO